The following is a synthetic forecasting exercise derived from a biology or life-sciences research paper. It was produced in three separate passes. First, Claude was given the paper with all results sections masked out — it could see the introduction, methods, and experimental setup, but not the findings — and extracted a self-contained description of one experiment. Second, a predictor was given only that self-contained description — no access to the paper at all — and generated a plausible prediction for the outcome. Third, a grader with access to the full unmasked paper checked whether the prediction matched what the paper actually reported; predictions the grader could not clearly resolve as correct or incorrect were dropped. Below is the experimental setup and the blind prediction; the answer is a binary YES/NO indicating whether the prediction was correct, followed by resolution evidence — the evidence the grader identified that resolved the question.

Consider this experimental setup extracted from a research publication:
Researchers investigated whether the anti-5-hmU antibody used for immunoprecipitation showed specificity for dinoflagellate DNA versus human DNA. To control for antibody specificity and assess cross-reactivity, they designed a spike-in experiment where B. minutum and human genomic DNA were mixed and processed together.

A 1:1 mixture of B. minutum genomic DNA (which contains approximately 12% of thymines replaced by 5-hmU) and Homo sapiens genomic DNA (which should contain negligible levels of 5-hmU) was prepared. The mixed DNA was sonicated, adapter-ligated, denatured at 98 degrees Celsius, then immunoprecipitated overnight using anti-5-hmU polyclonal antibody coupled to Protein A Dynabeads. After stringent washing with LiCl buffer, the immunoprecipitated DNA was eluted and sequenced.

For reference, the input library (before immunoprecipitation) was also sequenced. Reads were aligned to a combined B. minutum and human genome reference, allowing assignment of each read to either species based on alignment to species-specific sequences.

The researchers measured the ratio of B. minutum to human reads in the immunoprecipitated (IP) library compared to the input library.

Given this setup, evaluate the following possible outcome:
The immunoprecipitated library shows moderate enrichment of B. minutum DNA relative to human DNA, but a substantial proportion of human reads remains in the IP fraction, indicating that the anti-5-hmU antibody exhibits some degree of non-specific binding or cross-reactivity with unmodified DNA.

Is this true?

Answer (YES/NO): NO